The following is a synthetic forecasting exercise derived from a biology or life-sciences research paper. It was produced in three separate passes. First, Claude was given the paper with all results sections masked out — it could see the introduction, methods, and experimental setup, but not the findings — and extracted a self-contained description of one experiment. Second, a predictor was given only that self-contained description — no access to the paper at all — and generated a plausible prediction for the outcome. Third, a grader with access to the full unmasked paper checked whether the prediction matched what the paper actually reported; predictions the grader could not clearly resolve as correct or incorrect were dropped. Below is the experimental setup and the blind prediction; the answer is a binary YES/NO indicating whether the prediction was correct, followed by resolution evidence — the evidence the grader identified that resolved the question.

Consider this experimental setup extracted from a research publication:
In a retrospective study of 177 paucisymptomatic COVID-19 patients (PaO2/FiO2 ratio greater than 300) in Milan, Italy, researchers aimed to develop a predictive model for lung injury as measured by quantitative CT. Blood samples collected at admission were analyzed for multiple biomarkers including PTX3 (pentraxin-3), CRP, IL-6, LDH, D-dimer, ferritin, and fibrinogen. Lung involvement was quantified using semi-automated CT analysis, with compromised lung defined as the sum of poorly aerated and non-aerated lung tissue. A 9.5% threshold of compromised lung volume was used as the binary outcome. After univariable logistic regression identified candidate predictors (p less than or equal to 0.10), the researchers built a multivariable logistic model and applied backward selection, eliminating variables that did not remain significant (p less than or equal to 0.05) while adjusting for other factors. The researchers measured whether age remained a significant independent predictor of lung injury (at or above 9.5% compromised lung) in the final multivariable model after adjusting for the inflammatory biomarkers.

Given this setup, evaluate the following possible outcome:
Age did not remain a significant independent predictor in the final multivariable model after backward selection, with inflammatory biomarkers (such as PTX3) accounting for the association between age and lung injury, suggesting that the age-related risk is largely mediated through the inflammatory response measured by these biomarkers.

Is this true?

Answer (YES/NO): NO